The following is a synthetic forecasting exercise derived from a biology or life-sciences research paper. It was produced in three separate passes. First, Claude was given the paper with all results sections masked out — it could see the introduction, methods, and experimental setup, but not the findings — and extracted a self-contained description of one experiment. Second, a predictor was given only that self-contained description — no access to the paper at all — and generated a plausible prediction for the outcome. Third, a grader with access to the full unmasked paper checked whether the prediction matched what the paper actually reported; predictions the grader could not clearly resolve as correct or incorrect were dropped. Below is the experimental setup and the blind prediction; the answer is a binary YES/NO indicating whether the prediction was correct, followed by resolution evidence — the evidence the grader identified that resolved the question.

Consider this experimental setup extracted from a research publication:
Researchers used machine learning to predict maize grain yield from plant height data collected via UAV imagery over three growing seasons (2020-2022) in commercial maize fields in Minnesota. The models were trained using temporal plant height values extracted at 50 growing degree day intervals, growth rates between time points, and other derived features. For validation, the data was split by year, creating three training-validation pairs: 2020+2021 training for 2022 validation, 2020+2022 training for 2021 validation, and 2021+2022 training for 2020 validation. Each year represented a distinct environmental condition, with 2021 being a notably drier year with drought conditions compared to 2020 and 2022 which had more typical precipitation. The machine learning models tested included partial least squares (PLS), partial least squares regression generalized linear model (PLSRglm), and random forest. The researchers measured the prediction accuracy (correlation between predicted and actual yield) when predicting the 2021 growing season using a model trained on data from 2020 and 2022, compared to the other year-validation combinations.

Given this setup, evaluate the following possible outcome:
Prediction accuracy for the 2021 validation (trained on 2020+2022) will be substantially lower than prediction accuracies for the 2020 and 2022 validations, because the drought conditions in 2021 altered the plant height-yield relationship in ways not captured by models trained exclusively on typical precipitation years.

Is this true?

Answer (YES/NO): YES